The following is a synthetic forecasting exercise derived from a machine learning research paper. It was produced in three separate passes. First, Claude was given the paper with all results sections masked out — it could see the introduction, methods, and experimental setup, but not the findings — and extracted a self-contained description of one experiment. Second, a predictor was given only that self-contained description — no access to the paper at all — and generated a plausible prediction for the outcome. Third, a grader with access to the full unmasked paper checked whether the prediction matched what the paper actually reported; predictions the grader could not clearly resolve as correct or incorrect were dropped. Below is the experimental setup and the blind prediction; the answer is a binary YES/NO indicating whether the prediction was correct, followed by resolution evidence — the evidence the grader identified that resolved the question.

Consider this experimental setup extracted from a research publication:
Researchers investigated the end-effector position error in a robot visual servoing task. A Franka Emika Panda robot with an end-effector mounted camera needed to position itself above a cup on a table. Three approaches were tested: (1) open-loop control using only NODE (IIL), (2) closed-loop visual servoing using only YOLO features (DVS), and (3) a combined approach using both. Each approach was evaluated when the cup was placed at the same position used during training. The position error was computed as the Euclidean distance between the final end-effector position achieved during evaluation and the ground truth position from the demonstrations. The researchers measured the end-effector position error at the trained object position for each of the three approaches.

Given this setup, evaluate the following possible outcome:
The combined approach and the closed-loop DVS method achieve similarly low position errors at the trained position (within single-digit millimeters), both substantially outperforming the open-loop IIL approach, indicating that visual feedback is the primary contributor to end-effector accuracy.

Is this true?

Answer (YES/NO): NO